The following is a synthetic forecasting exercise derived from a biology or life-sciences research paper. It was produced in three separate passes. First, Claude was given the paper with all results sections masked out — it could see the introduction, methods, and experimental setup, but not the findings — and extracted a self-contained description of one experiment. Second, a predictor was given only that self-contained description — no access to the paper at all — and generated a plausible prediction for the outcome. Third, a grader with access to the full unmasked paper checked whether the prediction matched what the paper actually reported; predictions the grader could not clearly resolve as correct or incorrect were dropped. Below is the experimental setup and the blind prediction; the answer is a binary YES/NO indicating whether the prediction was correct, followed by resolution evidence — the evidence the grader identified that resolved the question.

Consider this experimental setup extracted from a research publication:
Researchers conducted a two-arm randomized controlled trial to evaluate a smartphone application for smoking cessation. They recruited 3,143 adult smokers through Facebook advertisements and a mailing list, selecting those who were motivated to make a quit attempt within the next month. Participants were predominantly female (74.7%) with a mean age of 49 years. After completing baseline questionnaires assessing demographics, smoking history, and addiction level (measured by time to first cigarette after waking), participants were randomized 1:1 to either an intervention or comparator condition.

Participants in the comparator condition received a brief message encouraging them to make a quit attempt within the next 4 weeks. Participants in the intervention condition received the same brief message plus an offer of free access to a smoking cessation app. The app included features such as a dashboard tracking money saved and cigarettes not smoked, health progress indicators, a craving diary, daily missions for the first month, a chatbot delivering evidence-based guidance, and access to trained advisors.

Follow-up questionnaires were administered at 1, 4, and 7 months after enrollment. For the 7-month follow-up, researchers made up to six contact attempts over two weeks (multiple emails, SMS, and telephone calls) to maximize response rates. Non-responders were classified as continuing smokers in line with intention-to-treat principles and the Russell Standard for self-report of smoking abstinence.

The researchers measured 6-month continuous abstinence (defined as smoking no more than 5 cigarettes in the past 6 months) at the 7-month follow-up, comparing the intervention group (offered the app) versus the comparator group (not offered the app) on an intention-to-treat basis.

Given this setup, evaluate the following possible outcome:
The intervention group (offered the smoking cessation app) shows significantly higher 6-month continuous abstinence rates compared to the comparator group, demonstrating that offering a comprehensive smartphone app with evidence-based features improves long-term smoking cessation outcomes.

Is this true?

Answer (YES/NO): NO